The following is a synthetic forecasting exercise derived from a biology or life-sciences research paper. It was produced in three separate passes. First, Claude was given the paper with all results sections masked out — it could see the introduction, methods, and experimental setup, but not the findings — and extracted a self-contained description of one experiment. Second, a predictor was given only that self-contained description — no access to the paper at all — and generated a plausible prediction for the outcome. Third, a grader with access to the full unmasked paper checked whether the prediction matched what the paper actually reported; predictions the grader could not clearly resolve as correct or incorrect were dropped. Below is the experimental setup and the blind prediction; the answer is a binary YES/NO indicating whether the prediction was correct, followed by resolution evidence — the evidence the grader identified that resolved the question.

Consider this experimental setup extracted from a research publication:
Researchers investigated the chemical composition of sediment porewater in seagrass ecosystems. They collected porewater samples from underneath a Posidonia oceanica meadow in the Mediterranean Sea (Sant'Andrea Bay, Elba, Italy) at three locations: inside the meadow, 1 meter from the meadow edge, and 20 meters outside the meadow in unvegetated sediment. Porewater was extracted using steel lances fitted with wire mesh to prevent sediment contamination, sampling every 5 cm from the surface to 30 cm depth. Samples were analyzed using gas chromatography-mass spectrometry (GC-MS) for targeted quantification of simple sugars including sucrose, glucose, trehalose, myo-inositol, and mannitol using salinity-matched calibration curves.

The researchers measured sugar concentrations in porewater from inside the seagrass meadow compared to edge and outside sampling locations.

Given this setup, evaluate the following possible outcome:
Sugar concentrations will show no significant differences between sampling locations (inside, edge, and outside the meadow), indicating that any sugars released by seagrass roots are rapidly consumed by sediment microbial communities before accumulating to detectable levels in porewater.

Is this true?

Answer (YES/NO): NO